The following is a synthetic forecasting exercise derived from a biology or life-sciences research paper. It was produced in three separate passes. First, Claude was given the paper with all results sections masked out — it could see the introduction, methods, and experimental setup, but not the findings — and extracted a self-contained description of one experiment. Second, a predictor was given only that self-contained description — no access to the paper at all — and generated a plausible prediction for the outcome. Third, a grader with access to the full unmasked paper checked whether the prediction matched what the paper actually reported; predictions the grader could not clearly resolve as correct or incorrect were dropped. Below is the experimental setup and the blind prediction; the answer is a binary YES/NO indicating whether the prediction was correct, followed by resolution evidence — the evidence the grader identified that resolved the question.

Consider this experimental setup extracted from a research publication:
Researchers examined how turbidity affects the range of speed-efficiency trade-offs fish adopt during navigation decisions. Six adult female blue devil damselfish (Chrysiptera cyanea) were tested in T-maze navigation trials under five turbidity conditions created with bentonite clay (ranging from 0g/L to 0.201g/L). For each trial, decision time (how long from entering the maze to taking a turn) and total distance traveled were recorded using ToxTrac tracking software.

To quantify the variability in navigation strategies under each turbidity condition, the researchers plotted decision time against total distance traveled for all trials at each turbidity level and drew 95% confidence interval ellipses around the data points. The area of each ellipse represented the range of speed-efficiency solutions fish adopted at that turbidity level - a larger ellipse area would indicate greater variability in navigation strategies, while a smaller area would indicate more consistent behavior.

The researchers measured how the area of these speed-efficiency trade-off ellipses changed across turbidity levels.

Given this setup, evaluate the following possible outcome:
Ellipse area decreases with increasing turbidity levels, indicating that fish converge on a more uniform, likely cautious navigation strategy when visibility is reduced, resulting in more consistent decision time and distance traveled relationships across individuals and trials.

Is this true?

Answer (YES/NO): NO